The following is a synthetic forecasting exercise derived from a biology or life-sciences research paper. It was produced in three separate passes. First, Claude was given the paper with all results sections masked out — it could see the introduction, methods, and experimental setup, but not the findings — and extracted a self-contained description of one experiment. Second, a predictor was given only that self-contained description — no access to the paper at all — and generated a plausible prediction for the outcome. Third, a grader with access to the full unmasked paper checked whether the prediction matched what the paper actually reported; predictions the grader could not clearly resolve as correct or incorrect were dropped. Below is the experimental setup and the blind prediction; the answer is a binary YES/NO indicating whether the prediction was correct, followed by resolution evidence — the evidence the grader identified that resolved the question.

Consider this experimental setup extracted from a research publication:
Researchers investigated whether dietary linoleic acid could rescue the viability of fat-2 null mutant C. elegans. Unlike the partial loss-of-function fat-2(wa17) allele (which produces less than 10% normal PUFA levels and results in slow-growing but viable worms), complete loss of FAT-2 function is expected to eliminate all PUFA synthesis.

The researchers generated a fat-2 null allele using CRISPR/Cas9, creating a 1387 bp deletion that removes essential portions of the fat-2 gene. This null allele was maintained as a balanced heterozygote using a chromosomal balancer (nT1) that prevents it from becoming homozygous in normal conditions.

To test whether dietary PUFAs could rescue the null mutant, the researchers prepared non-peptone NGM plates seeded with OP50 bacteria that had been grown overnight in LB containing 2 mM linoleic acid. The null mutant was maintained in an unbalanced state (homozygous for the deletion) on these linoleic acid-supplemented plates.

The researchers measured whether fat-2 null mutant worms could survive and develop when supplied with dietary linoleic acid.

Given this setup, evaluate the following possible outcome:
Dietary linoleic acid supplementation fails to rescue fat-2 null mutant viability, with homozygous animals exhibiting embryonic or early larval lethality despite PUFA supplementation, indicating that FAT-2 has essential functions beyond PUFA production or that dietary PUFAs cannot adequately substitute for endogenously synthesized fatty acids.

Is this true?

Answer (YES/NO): NO